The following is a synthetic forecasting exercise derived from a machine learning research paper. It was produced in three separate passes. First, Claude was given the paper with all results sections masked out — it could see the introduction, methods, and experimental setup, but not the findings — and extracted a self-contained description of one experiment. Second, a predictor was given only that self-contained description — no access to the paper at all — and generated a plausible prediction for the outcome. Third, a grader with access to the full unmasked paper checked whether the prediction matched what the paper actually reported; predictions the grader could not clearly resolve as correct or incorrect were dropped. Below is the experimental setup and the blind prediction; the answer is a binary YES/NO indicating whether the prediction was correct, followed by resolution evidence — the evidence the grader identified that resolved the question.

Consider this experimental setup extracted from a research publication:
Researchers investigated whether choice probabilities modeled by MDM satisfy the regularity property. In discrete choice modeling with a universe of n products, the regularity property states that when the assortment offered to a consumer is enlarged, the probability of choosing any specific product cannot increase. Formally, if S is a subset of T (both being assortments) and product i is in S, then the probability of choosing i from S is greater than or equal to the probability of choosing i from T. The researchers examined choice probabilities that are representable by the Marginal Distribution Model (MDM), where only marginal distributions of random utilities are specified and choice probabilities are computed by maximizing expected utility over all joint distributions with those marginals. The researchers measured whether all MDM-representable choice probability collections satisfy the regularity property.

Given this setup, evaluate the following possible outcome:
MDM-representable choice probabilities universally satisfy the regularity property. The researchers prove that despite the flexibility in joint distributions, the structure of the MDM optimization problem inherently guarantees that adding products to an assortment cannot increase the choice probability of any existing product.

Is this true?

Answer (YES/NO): YES